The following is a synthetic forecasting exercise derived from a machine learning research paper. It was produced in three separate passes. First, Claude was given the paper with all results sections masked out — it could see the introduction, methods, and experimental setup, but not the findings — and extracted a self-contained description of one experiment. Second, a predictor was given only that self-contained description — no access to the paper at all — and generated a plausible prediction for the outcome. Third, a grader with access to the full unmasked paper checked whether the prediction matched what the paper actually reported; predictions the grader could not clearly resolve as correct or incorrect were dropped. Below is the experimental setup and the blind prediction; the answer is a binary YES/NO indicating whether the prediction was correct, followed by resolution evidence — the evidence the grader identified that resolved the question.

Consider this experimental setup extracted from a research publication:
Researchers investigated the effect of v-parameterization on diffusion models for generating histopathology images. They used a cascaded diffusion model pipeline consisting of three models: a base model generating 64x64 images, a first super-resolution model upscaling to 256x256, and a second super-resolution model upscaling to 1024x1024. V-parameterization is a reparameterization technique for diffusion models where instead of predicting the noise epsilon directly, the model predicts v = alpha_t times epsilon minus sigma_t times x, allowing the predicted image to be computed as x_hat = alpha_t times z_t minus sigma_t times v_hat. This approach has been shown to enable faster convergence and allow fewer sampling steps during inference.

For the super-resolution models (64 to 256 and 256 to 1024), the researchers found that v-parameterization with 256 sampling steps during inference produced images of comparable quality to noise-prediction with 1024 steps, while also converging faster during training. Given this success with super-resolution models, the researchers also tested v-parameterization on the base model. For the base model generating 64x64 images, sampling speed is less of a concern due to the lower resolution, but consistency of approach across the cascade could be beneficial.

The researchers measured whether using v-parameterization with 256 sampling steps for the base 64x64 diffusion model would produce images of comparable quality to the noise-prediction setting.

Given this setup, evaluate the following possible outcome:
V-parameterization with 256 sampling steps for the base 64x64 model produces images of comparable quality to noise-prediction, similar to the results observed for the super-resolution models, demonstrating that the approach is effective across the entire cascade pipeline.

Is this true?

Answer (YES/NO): NO